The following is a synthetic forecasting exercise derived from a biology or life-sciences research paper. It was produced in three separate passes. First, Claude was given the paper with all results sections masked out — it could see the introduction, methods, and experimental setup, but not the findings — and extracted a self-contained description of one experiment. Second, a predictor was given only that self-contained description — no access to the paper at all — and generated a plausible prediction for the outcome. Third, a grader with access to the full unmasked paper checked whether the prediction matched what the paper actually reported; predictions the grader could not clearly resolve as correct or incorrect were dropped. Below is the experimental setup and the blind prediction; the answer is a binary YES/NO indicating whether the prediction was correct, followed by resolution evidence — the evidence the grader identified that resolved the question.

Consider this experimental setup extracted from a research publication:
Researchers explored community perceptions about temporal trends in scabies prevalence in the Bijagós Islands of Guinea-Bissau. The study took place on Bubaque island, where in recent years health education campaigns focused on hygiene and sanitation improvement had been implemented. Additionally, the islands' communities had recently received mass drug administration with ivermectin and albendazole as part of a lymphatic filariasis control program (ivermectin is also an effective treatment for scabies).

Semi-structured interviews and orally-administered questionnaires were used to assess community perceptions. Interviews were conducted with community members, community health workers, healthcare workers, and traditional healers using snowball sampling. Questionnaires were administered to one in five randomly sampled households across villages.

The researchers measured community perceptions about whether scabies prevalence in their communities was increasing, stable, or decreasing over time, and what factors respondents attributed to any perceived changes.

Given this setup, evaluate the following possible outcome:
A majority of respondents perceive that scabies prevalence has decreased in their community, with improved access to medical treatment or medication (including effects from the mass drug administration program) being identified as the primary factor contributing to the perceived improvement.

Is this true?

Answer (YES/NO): NO